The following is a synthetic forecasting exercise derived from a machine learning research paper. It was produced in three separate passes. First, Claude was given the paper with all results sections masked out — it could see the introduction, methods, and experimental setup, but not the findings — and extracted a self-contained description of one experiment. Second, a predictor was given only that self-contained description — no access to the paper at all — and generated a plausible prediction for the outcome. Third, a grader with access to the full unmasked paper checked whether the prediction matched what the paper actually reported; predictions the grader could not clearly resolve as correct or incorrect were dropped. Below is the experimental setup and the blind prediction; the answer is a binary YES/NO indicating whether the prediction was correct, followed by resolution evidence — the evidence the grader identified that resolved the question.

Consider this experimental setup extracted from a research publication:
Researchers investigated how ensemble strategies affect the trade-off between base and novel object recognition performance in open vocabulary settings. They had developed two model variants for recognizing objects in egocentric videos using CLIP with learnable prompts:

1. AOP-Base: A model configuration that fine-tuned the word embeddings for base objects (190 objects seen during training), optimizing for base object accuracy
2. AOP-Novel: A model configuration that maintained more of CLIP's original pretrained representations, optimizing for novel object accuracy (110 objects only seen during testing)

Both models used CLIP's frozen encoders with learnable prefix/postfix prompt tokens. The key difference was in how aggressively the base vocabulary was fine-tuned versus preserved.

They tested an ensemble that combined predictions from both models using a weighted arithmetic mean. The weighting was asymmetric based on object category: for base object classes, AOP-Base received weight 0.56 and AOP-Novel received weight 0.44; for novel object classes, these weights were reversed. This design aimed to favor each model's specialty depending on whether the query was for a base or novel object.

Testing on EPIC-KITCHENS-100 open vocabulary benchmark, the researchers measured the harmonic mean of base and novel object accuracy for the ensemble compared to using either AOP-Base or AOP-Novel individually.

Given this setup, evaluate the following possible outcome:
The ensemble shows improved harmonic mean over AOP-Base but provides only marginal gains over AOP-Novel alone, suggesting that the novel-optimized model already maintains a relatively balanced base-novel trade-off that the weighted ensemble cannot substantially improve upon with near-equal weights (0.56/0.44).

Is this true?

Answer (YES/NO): NO